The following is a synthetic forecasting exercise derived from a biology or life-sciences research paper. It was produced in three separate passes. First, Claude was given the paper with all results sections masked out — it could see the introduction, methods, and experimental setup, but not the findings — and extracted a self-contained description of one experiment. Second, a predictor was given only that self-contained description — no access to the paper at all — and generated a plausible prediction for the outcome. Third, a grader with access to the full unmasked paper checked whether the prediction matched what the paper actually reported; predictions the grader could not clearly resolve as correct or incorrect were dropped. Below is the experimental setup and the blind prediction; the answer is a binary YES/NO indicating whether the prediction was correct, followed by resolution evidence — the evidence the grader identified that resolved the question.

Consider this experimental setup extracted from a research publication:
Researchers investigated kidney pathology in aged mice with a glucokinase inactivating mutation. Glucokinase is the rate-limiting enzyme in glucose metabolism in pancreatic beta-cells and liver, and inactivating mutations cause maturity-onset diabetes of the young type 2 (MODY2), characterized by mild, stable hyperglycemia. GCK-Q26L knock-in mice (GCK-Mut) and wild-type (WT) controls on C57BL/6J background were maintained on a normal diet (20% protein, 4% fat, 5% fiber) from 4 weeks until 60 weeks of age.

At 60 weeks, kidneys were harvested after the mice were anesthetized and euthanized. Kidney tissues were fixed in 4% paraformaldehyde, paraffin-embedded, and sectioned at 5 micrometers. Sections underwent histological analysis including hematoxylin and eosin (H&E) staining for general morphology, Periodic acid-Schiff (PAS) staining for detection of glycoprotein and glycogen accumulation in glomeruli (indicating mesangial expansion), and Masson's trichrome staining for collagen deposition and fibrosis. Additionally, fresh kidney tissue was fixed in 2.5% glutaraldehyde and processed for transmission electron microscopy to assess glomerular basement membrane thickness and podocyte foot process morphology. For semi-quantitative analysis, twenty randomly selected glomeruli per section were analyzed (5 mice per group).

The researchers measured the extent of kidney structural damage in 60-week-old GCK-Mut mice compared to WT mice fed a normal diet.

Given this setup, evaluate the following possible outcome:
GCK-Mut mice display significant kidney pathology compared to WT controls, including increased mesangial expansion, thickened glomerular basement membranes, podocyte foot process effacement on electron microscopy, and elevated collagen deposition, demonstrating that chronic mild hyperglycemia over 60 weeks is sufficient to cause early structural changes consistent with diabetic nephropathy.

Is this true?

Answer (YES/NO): NO